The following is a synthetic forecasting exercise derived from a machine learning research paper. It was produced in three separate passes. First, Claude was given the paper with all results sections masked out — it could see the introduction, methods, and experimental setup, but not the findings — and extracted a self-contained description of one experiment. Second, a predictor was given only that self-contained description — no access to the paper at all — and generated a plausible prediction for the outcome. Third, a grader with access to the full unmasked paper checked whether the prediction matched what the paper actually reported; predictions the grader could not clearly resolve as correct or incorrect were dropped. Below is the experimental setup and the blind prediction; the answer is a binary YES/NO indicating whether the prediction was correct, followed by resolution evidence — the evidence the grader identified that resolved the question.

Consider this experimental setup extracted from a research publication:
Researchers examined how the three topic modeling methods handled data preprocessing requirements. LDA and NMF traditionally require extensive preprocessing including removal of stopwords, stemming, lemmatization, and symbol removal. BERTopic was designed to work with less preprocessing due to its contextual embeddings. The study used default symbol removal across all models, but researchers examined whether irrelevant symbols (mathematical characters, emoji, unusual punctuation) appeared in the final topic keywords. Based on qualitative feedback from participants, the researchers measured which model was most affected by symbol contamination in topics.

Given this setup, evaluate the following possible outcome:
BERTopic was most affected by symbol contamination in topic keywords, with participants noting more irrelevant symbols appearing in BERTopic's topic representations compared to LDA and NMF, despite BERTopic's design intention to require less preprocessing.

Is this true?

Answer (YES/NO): NO